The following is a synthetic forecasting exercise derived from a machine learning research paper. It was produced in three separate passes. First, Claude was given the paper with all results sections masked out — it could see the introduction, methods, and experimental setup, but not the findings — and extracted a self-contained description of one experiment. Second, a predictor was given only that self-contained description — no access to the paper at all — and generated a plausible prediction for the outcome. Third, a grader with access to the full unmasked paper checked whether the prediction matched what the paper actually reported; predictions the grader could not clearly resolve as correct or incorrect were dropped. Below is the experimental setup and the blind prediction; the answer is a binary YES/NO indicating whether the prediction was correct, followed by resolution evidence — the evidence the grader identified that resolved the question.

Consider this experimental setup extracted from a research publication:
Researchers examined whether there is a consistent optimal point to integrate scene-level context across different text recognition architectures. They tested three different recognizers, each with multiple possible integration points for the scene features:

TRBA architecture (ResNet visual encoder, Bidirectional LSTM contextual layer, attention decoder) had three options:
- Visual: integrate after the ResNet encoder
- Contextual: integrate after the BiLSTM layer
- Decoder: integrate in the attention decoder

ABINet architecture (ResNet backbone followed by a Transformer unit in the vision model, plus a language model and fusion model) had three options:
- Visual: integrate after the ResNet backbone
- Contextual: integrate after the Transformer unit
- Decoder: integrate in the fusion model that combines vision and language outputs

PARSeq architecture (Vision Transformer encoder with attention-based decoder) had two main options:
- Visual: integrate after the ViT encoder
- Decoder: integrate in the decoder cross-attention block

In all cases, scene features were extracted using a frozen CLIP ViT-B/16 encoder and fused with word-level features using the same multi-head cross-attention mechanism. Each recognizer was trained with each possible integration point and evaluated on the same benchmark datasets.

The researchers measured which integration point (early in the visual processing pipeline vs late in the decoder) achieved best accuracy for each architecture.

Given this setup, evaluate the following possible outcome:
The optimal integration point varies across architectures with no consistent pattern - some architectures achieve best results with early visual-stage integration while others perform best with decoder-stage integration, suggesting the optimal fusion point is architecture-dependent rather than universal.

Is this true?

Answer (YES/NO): YES